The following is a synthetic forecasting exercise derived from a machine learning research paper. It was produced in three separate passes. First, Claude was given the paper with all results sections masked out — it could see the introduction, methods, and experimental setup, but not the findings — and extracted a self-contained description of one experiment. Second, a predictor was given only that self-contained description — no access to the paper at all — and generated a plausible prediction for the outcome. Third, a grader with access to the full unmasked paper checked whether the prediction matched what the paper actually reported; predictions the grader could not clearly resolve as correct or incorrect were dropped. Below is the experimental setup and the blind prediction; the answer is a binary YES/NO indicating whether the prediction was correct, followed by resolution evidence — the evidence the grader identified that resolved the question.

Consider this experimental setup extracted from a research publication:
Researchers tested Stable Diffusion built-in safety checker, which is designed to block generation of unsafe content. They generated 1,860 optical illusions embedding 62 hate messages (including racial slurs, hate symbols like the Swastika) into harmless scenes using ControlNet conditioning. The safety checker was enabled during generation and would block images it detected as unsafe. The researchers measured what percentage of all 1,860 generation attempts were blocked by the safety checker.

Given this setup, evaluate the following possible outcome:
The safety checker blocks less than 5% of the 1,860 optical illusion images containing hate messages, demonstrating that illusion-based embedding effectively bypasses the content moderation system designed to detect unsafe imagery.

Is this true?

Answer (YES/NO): YES